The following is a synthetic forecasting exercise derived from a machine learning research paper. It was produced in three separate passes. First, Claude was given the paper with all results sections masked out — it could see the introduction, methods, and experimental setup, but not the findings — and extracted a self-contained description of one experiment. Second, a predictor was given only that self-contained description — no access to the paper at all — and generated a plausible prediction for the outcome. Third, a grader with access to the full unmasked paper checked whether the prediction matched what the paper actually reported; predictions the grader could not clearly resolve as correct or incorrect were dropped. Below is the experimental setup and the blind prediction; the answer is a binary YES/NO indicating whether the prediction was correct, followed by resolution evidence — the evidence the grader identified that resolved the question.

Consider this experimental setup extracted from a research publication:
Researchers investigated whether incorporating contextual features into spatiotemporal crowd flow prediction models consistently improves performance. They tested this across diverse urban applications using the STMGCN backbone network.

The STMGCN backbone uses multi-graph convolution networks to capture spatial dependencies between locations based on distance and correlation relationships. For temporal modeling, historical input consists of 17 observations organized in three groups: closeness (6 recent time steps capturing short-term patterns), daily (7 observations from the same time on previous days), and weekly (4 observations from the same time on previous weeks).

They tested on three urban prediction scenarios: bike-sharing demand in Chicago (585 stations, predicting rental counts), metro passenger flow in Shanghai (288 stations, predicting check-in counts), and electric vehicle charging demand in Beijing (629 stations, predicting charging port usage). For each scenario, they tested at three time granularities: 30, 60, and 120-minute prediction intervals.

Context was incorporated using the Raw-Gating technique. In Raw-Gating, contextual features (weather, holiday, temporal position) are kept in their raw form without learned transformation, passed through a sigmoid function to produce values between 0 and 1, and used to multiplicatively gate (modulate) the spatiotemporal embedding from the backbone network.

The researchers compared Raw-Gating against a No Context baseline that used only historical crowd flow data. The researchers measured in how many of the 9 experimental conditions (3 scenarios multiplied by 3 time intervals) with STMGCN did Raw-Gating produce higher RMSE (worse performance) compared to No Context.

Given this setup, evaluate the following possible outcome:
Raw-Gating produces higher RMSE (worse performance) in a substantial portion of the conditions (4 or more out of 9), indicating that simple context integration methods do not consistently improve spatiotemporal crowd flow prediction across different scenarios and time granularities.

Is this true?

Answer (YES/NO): NO